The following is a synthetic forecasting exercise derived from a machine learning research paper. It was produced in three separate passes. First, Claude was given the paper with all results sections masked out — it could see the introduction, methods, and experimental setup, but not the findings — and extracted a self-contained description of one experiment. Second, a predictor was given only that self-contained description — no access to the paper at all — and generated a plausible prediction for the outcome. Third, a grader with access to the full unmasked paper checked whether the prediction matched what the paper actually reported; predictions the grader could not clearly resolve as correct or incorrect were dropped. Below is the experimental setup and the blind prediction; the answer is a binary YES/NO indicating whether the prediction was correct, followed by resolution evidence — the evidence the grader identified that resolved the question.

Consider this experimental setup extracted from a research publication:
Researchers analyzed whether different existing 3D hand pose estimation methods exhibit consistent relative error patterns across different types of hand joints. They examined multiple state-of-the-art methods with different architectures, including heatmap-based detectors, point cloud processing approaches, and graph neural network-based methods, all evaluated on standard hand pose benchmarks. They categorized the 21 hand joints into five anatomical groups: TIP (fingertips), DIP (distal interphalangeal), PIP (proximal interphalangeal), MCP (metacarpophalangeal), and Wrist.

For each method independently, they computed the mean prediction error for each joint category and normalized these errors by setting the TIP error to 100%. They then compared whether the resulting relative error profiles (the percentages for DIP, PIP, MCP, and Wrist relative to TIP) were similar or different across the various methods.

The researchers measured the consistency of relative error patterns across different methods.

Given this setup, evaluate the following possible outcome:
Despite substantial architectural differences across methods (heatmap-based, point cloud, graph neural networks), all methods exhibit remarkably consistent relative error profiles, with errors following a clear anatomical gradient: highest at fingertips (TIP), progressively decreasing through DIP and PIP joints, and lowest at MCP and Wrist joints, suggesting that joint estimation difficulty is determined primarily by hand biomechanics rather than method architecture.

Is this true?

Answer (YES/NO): YES